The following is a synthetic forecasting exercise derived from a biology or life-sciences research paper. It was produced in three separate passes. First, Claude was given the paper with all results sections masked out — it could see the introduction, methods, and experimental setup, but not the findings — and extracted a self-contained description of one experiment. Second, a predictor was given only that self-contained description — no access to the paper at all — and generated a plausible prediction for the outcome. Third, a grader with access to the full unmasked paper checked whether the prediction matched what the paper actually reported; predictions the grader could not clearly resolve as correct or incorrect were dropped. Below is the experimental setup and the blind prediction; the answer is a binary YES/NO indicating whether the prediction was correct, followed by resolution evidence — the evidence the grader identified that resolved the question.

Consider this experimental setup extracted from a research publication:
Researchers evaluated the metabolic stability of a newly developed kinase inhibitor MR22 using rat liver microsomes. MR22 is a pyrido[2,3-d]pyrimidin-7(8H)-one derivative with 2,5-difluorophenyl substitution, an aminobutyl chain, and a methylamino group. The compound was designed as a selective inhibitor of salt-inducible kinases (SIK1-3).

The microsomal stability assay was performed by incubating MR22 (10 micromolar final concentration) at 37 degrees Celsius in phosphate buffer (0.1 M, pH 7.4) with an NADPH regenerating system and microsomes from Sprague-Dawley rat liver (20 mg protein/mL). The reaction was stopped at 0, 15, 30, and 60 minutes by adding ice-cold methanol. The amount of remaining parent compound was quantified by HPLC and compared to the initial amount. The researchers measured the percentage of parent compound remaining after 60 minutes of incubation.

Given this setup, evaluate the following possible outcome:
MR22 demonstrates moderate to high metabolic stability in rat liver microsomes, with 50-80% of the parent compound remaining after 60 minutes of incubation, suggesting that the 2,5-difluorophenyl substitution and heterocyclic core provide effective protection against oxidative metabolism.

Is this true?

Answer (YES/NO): NO